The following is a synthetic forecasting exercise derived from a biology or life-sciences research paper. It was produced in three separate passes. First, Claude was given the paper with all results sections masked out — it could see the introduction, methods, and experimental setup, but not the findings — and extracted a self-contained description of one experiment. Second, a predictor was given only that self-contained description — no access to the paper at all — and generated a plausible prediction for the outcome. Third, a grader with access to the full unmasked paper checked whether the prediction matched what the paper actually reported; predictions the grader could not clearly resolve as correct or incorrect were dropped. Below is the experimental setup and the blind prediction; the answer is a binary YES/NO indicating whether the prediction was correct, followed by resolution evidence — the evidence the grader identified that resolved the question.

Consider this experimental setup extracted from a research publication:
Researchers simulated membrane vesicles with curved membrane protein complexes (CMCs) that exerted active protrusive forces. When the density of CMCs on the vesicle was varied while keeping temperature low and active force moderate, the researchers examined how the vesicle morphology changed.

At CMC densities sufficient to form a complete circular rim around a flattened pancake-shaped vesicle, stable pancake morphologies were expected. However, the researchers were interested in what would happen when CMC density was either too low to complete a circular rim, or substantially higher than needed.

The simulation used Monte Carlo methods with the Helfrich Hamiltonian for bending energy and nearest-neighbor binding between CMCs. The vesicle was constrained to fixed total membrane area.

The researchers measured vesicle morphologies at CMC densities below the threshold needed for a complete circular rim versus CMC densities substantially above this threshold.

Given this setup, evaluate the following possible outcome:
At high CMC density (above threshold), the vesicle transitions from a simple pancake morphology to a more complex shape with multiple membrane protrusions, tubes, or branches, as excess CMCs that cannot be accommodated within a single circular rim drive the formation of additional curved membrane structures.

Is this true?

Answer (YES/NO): NO